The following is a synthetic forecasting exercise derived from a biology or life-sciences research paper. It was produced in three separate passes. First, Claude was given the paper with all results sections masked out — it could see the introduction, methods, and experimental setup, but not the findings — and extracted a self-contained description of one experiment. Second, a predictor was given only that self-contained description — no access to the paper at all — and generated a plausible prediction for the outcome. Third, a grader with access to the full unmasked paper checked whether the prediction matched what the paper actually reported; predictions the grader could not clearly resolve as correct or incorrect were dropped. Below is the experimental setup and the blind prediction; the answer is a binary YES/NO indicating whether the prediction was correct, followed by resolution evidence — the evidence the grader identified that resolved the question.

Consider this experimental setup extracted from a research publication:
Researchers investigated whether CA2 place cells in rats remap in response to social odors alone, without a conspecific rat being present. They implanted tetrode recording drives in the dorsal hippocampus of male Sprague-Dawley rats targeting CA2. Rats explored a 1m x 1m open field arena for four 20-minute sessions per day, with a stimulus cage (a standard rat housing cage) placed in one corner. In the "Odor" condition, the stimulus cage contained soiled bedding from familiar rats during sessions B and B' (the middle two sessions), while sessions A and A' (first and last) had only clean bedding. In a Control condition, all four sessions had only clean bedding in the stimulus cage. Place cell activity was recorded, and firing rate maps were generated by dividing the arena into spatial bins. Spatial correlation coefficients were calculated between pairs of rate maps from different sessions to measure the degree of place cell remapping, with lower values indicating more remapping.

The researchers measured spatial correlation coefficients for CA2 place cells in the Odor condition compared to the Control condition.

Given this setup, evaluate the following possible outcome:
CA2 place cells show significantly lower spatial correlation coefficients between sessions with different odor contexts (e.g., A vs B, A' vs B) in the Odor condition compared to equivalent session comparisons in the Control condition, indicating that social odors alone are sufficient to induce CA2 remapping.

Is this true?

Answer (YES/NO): YES